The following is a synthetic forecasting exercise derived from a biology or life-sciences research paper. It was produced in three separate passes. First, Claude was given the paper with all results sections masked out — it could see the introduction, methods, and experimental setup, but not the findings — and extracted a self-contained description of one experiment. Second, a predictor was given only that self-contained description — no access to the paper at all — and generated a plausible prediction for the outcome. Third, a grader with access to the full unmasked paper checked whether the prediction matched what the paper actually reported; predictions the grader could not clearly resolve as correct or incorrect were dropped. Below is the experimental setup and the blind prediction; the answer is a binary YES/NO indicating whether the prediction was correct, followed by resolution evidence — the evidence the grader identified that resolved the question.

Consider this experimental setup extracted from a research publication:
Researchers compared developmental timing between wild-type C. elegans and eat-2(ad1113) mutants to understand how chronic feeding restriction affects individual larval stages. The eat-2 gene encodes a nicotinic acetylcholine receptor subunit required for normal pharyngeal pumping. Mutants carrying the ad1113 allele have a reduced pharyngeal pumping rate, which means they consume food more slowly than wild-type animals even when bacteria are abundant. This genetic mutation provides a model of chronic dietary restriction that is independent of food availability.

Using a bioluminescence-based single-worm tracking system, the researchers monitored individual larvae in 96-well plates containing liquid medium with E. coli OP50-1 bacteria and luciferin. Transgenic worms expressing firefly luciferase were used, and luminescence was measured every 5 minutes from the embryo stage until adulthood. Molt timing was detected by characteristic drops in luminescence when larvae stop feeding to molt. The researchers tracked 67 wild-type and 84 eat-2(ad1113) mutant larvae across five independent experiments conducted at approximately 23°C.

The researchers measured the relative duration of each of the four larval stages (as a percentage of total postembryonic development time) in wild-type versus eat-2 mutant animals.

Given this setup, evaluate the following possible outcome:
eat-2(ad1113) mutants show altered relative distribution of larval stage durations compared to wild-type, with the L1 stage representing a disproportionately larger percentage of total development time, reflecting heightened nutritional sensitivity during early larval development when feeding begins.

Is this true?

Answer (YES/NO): NO